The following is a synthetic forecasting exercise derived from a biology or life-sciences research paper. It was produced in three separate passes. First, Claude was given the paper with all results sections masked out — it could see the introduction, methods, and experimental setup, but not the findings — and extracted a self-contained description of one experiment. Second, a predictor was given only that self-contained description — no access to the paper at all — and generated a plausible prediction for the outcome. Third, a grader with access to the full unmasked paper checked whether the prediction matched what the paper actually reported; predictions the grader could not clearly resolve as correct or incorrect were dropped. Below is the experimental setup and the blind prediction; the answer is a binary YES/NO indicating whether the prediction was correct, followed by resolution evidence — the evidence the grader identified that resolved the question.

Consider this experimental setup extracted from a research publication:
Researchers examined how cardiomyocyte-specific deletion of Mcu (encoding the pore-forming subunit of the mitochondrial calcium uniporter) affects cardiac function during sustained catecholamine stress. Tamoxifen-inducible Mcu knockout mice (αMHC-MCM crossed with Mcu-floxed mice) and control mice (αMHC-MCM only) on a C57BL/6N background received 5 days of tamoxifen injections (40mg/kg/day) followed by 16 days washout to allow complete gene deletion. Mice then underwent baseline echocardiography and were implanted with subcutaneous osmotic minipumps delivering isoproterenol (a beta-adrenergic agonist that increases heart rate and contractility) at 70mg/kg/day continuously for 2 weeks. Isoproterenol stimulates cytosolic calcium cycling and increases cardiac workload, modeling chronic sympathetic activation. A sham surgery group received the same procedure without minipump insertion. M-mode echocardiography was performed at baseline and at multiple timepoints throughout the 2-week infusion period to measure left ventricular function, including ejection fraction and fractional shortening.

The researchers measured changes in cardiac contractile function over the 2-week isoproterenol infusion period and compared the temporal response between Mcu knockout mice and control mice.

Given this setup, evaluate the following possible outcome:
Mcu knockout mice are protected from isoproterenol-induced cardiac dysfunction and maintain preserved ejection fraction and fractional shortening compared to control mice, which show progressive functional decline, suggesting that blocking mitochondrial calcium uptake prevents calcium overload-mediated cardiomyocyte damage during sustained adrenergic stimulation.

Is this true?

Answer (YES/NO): NO